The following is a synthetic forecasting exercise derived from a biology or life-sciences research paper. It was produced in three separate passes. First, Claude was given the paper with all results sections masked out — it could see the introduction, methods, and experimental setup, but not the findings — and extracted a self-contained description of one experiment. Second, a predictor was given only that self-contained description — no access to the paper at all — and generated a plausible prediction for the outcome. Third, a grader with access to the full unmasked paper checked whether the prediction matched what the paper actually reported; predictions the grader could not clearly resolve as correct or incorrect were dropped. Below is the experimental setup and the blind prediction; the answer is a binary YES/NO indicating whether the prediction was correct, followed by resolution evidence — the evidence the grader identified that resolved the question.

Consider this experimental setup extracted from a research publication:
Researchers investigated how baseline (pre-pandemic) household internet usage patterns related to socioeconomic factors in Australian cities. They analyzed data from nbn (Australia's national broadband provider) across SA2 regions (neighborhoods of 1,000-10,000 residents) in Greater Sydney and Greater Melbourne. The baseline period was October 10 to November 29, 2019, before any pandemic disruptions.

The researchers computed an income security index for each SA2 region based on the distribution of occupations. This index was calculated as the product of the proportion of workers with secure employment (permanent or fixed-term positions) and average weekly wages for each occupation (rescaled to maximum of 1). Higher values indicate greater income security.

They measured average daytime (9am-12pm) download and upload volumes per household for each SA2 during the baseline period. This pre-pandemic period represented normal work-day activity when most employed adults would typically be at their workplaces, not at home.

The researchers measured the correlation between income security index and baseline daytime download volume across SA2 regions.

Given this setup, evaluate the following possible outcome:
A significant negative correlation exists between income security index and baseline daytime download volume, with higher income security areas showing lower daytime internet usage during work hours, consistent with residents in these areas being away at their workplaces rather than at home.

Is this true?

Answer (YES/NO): NO